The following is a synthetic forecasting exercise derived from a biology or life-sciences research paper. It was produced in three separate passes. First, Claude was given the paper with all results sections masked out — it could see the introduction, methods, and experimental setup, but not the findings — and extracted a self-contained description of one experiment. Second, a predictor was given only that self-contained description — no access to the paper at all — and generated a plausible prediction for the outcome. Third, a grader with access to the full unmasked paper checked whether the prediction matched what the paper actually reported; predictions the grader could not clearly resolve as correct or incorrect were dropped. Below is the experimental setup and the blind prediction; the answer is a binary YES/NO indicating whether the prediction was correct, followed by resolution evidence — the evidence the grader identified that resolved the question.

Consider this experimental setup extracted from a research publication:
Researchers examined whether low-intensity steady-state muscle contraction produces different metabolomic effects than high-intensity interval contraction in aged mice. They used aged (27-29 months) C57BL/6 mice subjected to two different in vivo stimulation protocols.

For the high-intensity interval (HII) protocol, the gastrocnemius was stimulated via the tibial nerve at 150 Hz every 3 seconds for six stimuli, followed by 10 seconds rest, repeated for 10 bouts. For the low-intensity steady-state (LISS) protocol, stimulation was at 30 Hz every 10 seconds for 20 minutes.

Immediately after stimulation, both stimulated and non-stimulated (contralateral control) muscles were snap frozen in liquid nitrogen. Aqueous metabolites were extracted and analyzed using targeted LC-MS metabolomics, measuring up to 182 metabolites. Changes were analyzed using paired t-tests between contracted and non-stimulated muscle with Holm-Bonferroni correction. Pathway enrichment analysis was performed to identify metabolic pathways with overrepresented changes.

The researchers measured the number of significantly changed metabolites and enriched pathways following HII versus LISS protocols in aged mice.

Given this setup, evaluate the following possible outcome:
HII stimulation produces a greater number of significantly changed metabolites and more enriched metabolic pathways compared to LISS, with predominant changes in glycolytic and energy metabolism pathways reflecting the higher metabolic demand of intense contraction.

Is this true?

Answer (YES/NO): NO